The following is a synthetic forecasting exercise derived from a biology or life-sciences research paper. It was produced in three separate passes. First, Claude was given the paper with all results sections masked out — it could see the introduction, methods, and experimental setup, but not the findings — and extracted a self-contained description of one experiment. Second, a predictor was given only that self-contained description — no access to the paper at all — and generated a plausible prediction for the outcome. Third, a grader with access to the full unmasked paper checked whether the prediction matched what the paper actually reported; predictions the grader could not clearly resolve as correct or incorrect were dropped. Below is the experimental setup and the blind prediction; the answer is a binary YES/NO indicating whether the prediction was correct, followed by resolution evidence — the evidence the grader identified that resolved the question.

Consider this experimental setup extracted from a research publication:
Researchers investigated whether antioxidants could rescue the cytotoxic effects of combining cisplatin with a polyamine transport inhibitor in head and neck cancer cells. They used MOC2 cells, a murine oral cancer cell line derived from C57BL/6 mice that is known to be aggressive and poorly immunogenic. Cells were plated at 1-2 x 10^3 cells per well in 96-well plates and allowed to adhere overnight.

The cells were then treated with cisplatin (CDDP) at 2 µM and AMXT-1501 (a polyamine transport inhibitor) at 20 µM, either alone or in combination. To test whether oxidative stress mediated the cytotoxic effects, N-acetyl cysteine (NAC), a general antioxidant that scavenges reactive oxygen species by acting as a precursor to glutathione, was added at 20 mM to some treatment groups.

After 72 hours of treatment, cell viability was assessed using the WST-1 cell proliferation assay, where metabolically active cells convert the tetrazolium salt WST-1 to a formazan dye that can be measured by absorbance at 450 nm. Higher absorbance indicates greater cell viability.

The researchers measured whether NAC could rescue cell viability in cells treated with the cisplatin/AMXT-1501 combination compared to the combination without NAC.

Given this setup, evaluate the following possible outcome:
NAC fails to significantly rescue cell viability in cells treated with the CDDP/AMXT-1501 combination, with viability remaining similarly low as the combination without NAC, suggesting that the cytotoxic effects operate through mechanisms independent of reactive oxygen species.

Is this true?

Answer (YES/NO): NO